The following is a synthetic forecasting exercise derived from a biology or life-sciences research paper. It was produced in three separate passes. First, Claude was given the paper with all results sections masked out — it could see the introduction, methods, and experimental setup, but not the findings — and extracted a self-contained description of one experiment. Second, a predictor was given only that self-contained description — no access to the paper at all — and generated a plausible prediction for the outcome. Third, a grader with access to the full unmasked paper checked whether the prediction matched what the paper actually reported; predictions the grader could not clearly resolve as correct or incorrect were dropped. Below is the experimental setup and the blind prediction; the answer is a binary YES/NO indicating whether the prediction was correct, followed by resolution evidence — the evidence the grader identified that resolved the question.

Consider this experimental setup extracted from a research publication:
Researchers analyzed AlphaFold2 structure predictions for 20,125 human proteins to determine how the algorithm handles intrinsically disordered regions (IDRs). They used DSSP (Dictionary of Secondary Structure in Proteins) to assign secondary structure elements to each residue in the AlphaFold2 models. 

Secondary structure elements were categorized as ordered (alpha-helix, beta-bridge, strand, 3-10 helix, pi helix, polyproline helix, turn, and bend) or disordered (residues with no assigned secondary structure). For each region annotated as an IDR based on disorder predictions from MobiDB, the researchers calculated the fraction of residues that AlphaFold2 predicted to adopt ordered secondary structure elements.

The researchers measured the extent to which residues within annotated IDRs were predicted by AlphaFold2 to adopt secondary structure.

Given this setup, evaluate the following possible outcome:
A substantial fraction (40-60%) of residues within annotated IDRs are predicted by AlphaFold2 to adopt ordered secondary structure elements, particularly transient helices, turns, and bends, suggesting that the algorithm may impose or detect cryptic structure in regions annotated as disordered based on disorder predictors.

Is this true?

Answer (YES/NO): YES